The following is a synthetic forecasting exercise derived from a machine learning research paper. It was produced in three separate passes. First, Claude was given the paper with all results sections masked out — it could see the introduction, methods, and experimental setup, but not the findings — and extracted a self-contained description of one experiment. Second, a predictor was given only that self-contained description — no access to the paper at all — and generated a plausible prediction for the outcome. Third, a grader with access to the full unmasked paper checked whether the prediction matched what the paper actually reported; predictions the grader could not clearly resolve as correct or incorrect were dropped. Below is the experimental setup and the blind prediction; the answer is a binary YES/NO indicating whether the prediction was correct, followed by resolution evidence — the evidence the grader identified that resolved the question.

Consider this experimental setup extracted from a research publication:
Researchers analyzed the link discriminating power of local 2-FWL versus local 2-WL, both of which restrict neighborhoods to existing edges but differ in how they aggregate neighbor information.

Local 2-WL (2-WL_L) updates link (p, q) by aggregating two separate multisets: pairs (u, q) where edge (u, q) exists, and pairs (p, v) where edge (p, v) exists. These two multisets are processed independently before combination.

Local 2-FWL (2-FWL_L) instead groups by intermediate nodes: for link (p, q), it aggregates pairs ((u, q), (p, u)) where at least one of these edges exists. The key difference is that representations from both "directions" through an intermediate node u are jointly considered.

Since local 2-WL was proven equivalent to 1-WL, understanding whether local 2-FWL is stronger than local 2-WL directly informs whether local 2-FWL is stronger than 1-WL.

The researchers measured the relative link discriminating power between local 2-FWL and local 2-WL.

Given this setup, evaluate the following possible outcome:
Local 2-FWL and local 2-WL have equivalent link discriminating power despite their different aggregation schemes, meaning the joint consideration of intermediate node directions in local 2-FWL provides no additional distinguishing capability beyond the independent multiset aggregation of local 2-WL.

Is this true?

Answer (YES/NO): NO